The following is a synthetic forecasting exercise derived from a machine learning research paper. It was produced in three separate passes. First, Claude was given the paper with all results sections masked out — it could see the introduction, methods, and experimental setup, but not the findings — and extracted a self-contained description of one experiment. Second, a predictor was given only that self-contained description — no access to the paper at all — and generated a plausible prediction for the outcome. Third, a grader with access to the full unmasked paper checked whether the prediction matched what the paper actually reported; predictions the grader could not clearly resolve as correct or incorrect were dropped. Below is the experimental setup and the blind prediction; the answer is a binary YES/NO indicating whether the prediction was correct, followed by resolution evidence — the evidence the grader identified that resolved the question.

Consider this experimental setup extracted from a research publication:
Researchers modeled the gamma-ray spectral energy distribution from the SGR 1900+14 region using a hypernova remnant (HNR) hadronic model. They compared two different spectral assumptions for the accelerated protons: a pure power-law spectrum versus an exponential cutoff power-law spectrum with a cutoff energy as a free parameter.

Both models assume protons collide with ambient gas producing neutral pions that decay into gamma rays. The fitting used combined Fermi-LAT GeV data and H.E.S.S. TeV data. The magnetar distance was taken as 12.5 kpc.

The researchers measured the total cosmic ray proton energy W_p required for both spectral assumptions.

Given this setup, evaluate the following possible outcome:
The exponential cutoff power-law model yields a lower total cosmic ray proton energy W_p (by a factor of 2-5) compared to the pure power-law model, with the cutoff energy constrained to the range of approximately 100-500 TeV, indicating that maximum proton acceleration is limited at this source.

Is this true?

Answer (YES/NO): NO